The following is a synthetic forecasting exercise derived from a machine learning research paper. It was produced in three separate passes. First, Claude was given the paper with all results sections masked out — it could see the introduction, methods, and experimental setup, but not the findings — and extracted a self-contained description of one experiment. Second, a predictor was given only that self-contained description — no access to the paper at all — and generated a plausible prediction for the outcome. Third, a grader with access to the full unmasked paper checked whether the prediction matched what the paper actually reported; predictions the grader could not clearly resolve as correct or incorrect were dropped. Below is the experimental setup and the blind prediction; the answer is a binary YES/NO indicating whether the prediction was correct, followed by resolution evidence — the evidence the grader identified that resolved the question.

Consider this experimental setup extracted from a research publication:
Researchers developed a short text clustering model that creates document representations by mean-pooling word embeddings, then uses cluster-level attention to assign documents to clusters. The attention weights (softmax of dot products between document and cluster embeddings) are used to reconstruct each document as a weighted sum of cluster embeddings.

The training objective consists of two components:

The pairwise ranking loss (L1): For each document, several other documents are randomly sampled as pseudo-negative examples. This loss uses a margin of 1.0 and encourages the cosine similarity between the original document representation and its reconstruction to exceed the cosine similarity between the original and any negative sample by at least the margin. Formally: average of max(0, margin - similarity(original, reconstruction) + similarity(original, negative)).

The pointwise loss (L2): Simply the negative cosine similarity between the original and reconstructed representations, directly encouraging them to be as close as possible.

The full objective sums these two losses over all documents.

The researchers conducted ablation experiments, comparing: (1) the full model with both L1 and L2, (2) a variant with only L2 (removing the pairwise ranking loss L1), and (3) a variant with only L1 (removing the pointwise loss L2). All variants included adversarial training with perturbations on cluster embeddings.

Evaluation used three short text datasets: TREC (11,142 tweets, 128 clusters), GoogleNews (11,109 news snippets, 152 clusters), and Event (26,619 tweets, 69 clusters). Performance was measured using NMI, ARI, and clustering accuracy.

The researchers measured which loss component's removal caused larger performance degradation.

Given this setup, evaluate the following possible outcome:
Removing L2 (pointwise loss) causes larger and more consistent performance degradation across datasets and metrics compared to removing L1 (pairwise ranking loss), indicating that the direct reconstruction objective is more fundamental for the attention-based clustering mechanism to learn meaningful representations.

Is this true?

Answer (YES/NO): NO